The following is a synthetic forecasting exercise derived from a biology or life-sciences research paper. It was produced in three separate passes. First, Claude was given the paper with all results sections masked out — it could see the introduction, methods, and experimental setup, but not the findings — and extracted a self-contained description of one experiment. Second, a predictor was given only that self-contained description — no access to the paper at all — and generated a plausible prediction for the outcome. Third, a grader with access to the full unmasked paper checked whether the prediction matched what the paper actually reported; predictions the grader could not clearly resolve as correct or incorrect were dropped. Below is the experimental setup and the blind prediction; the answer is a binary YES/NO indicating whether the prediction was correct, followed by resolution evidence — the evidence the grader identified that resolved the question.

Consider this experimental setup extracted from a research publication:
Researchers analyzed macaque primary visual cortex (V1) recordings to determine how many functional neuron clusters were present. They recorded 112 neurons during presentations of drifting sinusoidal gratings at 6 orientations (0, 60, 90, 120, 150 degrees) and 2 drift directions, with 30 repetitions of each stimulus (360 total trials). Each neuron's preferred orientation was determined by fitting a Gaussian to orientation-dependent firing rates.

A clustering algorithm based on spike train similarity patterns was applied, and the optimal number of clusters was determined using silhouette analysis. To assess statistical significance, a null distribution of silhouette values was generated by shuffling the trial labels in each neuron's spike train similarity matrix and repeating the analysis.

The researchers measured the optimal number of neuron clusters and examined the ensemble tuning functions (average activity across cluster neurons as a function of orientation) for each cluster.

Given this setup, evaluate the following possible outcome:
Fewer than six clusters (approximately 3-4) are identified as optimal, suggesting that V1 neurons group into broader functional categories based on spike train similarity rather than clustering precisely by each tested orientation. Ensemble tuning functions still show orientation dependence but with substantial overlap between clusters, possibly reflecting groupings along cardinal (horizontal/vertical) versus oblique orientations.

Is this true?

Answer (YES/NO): NO